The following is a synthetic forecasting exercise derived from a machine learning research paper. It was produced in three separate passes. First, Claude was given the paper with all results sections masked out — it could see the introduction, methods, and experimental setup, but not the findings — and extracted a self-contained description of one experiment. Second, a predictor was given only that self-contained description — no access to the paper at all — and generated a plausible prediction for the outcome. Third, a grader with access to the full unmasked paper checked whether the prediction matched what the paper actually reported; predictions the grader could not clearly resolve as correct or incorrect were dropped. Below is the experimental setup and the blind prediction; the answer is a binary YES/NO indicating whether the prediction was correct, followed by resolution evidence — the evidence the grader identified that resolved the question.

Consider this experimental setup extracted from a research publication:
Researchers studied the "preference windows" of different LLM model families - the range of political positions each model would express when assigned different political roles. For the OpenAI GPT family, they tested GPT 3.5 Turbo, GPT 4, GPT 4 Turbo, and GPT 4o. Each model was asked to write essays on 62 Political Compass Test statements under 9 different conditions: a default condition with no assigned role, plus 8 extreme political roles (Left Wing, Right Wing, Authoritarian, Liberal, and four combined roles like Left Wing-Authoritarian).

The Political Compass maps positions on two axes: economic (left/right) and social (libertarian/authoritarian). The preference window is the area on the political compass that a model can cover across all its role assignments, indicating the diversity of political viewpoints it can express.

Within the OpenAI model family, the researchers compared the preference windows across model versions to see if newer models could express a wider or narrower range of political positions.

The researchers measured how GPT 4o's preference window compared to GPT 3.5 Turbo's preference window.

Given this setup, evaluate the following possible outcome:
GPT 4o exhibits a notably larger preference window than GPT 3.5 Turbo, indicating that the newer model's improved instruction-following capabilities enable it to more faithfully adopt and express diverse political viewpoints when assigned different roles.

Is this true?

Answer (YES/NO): YES